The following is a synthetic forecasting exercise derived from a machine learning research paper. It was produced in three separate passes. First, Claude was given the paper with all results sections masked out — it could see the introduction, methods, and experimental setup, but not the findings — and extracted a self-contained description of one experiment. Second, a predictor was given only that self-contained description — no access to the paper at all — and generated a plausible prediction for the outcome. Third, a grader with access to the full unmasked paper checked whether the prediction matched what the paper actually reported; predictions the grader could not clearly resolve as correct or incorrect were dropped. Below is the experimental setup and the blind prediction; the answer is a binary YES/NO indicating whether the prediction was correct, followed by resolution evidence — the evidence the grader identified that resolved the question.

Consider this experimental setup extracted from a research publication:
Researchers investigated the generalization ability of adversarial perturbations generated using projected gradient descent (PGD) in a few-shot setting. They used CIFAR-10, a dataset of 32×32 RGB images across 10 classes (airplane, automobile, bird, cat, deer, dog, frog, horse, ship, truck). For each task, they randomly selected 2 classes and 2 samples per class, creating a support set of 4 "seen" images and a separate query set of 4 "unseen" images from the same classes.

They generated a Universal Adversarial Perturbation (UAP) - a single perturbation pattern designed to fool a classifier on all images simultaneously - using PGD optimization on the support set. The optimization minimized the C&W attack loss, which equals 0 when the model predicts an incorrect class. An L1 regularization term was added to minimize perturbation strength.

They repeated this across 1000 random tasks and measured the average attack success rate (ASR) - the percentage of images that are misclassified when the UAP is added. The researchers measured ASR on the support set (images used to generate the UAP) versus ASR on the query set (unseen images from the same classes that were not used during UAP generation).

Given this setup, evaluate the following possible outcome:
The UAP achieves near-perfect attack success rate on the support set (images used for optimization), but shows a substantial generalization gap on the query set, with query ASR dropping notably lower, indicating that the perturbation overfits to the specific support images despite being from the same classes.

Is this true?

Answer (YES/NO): YES